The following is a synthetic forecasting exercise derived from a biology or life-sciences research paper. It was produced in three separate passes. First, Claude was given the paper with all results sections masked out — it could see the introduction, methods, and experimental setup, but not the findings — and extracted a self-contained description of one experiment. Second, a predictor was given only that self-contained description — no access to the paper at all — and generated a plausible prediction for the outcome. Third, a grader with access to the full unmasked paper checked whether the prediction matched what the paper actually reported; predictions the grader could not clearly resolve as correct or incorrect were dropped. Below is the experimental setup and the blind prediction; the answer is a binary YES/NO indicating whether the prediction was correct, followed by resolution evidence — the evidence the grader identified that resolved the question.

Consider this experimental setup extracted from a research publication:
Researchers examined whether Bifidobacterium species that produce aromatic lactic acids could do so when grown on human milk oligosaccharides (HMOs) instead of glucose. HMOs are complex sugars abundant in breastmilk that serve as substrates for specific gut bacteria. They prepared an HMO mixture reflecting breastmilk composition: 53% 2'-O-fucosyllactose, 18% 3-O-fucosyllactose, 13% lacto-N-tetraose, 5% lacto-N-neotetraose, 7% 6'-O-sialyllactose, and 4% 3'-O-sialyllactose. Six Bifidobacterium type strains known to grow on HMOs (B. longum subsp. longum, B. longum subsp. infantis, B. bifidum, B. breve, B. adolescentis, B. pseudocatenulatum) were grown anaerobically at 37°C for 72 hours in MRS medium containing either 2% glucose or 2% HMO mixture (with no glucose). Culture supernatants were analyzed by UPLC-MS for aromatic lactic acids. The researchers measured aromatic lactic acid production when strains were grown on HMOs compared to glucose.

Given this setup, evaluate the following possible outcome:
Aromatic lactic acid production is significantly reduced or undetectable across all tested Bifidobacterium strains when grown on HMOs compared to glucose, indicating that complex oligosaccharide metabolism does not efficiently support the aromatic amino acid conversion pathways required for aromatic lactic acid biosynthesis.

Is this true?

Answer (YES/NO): NO